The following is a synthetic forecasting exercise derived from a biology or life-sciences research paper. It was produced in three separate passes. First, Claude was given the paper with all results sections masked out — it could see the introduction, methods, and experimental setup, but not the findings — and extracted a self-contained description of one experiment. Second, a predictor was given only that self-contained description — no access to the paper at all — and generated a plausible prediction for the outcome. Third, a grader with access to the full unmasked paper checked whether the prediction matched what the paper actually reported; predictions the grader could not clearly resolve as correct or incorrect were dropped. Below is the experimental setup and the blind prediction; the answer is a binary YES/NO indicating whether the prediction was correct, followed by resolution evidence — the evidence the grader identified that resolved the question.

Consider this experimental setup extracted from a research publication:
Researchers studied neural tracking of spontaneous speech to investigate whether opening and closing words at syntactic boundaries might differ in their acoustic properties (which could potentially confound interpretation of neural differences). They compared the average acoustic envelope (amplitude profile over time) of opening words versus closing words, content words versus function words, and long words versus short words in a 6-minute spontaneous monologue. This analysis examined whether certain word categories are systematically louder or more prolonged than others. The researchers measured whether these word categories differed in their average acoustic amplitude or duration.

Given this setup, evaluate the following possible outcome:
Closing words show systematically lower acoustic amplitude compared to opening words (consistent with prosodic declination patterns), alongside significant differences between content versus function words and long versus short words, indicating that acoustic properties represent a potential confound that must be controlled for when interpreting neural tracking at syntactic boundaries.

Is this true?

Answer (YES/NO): NO